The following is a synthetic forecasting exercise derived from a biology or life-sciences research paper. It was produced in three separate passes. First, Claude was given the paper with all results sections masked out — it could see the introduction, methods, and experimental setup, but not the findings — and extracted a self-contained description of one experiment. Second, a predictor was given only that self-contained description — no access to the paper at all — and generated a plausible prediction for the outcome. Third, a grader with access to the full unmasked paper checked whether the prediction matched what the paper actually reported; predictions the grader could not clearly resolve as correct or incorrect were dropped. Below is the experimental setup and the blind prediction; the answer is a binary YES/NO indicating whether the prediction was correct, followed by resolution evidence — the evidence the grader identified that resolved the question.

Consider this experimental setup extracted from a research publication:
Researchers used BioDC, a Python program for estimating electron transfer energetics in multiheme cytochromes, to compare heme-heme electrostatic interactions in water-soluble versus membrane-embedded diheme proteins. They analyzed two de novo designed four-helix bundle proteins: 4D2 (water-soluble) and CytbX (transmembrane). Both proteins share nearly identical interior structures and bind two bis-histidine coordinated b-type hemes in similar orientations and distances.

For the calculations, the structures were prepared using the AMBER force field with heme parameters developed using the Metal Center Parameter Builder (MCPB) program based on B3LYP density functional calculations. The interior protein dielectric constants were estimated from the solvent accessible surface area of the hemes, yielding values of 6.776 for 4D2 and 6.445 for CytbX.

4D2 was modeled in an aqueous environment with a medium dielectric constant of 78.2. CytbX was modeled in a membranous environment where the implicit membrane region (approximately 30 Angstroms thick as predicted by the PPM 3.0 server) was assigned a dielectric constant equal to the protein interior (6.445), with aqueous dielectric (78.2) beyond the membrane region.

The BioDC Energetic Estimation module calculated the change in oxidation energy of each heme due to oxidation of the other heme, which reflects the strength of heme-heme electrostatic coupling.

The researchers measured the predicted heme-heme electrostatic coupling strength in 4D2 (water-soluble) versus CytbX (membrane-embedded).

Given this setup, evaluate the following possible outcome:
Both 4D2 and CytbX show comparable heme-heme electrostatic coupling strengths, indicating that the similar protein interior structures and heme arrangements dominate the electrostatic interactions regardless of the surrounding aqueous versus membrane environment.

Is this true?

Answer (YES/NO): NO